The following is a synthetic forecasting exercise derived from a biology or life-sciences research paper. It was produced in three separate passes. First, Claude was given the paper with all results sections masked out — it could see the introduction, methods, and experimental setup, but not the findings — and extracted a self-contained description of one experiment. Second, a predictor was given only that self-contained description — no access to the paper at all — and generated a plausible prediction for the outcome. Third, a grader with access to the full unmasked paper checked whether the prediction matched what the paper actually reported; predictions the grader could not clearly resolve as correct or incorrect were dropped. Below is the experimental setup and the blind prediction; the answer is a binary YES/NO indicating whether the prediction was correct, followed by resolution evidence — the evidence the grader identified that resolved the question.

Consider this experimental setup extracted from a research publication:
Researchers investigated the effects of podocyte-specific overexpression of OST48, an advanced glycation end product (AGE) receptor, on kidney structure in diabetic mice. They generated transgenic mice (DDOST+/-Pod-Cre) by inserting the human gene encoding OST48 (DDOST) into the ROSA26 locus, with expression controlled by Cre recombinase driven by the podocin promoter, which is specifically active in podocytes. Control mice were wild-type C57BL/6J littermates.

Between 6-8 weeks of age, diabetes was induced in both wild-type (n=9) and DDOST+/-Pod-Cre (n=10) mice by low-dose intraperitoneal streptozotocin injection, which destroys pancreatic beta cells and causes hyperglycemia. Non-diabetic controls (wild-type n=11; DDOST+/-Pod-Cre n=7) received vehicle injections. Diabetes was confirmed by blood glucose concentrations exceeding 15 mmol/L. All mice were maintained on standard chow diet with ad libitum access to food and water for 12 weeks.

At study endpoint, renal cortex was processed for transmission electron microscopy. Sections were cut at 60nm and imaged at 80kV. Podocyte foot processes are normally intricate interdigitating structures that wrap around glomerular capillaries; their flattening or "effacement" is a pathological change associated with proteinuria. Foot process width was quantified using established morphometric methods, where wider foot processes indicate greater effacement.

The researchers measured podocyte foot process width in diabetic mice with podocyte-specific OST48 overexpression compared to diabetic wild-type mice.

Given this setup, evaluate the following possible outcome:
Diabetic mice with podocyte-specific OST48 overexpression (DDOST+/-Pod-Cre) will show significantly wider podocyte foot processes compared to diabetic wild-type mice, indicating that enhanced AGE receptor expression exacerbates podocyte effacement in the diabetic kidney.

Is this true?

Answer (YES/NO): YES